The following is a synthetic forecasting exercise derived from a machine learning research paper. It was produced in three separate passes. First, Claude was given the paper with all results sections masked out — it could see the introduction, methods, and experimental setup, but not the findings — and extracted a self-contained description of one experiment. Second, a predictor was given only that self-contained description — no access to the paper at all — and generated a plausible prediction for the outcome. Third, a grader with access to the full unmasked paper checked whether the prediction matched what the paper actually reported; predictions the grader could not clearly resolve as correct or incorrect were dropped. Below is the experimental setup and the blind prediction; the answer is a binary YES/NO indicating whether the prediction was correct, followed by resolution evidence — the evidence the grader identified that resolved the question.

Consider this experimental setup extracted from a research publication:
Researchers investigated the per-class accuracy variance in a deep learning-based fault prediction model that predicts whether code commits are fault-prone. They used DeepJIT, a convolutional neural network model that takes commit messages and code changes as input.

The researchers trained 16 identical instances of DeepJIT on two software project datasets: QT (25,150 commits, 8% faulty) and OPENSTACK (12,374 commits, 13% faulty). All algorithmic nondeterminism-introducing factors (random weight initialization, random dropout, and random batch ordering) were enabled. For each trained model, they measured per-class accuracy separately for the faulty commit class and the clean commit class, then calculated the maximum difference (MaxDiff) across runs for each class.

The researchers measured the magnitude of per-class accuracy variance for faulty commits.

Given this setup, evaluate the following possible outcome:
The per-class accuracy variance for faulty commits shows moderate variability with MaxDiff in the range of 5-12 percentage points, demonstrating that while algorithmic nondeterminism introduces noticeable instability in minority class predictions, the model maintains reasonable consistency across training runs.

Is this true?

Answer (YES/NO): YES